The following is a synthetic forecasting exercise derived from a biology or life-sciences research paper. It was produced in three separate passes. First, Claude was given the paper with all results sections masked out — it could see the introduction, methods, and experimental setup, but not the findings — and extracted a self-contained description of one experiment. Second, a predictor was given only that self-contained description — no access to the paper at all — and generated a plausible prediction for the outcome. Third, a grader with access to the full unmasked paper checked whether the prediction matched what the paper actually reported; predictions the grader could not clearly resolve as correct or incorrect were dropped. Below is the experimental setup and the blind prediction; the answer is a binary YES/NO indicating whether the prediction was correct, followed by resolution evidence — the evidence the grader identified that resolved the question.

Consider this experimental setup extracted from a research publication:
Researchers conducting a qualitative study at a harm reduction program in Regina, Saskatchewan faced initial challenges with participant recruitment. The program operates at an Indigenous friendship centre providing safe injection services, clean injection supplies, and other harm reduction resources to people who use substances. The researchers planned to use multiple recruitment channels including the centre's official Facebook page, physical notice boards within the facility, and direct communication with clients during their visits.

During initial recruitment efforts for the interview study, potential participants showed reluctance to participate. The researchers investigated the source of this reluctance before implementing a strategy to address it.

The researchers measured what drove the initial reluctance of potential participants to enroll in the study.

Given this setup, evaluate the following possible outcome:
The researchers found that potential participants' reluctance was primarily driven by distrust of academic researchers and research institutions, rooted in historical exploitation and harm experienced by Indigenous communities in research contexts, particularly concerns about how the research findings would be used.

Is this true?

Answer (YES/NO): NO